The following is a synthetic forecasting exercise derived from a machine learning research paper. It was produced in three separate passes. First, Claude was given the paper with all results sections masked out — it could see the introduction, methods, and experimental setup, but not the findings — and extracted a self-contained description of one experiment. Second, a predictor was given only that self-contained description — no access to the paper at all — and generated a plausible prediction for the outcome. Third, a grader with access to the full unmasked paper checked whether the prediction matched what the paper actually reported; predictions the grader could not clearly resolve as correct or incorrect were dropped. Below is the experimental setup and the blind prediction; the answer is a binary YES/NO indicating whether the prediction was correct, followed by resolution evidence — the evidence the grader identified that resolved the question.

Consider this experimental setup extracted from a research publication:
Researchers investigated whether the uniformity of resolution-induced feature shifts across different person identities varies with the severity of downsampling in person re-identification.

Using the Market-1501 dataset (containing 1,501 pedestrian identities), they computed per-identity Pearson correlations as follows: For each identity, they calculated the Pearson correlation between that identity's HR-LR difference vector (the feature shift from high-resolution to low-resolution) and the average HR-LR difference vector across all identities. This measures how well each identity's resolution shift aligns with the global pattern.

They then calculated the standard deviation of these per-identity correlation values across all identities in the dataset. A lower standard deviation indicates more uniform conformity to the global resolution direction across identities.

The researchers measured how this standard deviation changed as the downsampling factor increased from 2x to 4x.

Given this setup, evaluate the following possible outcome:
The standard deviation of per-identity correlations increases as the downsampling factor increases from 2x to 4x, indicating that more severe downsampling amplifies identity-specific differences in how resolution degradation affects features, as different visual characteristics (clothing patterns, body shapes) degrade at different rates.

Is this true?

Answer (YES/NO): NO